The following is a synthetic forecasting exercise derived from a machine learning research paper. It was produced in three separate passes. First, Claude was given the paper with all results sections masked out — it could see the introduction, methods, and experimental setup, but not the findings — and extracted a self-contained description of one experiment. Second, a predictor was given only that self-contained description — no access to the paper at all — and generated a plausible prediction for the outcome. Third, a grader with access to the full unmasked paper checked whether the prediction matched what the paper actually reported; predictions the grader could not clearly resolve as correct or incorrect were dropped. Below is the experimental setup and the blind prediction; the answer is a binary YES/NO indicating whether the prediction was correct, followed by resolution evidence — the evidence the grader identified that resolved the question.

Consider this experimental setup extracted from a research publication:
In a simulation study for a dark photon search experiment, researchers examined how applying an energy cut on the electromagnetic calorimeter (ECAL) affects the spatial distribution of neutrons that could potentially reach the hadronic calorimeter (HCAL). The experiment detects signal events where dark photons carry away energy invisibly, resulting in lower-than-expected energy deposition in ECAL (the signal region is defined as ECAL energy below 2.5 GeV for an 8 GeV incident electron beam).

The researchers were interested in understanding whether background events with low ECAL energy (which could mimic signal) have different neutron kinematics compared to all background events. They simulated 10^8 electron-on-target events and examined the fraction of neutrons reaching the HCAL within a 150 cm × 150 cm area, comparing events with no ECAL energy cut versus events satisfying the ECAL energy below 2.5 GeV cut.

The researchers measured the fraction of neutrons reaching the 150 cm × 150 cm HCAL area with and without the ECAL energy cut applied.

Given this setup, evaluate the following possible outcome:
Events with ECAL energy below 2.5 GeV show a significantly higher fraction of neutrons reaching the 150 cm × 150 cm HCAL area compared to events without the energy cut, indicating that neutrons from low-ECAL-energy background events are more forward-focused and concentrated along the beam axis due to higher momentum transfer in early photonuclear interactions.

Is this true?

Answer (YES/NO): YES